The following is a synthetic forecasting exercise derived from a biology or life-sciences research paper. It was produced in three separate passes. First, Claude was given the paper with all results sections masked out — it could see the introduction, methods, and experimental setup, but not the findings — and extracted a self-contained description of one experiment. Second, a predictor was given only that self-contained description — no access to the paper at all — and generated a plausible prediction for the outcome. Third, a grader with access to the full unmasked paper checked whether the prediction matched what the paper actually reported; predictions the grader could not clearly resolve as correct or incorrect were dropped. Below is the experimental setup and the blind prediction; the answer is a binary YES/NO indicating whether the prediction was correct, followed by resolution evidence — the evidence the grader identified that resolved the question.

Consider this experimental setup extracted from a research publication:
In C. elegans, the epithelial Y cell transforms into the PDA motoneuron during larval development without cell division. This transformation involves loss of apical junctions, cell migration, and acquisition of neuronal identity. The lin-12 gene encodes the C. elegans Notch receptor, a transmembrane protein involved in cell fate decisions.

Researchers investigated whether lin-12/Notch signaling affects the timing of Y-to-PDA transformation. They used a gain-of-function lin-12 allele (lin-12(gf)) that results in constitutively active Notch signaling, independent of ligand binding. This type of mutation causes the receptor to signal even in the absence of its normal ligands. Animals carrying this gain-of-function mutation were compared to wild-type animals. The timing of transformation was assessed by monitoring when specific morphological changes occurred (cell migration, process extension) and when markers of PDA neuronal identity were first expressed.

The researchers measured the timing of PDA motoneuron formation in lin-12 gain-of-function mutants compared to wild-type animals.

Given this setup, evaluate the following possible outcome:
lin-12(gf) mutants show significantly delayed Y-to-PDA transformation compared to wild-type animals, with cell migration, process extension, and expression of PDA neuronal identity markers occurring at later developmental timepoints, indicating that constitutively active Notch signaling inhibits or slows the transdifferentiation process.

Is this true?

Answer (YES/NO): NO